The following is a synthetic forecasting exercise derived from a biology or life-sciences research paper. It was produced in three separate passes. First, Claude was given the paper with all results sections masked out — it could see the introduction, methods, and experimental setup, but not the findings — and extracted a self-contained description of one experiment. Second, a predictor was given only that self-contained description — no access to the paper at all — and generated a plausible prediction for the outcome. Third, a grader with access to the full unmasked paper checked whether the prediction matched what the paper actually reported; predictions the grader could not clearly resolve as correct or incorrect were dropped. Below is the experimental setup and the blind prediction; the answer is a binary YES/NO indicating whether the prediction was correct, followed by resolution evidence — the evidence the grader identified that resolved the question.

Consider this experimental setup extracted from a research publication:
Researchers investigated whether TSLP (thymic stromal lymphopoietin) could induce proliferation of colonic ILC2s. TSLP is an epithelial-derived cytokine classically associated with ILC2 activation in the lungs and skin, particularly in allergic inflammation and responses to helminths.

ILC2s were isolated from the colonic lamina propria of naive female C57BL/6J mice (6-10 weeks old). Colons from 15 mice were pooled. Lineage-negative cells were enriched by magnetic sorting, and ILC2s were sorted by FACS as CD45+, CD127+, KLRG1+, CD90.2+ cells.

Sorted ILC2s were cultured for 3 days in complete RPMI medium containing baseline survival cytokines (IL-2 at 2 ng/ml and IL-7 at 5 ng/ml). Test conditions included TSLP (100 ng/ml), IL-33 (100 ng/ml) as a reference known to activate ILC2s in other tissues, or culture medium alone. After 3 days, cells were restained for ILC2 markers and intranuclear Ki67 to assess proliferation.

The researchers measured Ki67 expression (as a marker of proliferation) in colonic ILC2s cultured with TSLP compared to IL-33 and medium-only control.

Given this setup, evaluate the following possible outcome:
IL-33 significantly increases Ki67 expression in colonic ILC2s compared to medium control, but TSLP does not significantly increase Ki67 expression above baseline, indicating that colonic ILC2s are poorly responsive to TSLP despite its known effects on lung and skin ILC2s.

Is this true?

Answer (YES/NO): YES